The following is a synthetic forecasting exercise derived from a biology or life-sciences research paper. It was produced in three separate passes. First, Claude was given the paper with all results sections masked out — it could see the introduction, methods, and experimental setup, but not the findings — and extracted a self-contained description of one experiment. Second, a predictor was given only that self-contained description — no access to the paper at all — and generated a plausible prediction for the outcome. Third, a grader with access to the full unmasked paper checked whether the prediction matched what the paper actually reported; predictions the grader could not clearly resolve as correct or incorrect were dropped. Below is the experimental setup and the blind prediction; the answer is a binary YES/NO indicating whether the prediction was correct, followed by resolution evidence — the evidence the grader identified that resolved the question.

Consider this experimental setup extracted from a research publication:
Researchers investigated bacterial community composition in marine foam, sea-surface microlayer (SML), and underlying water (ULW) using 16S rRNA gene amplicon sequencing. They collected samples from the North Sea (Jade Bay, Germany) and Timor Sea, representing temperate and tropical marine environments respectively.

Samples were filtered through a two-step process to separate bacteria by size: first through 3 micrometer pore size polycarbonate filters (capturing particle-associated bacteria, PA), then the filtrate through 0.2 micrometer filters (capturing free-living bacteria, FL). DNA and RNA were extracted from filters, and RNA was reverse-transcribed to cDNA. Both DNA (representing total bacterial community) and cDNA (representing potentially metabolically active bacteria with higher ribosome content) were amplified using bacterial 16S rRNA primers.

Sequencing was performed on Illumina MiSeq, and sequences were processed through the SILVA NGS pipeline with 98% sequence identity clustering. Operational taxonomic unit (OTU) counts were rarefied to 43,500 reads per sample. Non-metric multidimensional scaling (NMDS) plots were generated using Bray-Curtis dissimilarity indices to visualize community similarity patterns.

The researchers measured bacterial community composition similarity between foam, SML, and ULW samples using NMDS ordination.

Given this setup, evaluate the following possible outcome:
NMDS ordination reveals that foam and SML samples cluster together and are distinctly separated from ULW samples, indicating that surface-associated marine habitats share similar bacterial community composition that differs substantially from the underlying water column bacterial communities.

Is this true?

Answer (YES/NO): NO